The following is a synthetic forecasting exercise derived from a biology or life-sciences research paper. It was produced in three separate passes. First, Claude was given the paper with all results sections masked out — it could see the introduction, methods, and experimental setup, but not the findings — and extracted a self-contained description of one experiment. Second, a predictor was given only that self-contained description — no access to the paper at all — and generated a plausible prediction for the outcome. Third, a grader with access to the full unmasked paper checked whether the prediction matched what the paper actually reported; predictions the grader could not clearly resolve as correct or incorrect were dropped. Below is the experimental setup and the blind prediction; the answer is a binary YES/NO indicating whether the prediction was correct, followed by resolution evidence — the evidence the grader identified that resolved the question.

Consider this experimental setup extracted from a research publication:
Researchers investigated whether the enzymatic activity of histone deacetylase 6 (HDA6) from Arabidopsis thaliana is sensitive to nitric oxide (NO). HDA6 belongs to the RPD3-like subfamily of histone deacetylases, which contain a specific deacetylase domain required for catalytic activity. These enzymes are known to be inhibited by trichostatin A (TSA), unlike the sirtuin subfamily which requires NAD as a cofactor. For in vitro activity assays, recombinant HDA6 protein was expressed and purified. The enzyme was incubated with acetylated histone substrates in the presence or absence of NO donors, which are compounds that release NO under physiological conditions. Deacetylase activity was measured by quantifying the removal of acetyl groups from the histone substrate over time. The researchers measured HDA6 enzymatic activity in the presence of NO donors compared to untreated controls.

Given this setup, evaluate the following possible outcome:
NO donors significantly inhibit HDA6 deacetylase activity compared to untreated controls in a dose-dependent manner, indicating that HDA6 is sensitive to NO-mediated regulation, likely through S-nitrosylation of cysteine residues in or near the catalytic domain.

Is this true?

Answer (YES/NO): YES